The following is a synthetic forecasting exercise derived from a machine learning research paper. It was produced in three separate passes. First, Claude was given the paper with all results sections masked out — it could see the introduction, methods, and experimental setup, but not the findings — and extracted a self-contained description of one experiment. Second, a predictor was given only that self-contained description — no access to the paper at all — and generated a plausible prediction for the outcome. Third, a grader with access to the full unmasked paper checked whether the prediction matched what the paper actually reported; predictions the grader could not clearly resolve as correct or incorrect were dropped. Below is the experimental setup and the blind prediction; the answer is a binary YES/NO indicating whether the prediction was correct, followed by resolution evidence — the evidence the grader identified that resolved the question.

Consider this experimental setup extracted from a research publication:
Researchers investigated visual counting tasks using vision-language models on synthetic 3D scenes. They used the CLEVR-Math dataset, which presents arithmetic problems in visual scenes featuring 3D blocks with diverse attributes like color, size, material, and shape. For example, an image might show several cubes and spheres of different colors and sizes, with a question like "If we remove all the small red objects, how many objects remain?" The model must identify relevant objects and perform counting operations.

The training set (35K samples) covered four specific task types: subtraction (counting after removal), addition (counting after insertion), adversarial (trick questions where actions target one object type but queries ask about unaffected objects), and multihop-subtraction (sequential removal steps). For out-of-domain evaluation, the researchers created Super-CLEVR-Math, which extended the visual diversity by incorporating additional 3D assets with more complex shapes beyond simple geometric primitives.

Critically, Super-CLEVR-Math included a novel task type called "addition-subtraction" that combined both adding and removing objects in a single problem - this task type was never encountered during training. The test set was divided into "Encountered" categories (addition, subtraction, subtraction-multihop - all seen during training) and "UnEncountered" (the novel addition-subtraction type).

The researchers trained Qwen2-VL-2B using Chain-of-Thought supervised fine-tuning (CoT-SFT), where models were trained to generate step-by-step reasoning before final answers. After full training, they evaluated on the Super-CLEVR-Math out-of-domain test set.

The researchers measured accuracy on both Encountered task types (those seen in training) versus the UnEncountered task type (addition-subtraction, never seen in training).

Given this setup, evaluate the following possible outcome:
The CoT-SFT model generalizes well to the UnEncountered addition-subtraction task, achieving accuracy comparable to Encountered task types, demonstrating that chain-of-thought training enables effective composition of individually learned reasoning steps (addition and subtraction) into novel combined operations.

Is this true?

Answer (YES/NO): NO